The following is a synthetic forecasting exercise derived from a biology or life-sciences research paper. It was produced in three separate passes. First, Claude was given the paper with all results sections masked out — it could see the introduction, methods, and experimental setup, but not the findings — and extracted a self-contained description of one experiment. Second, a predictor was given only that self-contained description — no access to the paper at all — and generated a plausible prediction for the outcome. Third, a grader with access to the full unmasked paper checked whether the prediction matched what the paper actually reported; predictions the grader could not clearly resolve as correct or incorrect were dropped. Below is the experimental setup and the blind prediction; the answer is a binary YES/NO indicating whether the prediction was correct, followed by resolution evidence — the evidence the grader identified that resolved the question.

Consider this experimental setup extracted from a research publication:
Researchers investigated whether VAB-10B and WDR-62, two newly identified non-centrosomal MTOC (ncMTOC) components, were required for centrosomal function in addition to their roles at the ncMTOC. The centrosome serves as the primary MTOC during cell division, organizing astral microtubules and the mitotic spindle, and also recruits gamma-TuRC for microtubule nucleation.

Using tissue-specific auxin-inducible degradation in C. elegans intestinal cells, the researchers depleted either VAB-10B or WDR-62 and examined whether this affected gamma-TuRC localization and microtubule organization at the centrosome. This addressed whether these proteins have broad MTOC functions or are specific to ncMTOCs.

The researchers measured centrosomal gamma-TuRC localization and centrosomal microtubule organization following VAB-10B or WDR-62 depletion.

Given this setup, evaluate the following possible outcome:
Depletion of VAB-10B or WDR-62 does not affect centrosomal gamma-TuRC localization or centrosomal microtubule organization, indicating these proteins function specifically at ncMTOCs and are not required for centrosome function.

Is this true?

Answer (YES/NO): YES